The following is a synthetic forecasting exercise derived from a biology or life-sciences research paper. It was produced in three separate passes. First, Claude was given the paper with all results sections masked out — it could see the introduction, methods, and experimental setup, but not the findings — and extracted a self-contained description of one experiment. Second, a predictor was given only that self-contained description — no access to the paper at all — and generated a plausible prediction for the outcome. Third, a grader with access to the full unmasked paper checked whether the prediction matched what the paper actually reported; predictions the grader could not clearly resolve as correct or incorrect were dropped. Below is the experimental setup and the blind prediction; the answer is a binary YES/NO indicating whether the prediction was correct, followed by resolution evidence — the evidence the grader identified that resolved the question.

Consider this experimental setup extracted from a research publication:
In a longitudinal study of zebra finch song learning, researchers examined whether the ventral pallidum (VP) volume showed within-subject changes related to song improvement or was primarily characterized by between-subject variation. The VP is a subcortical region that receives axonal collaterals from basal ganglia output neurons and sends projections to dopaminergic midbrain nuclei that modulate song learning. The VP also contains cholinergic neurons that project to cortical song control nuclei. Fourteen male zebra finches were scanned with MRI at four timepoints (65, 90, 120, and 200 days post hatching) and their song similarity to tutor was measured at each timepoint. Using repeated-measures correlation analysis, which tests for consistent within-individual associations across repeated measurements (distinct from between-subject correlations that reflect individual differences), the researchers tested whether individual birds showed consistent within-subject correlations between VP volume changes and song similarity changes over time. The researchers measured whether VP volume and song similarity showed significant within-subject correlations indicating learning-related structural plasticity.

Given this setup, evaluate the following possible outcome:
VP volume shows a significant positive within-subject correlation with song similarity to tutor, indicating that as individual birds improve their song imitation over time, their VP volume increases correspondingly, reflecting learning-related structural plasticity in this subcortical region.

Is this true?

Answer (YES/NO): NO